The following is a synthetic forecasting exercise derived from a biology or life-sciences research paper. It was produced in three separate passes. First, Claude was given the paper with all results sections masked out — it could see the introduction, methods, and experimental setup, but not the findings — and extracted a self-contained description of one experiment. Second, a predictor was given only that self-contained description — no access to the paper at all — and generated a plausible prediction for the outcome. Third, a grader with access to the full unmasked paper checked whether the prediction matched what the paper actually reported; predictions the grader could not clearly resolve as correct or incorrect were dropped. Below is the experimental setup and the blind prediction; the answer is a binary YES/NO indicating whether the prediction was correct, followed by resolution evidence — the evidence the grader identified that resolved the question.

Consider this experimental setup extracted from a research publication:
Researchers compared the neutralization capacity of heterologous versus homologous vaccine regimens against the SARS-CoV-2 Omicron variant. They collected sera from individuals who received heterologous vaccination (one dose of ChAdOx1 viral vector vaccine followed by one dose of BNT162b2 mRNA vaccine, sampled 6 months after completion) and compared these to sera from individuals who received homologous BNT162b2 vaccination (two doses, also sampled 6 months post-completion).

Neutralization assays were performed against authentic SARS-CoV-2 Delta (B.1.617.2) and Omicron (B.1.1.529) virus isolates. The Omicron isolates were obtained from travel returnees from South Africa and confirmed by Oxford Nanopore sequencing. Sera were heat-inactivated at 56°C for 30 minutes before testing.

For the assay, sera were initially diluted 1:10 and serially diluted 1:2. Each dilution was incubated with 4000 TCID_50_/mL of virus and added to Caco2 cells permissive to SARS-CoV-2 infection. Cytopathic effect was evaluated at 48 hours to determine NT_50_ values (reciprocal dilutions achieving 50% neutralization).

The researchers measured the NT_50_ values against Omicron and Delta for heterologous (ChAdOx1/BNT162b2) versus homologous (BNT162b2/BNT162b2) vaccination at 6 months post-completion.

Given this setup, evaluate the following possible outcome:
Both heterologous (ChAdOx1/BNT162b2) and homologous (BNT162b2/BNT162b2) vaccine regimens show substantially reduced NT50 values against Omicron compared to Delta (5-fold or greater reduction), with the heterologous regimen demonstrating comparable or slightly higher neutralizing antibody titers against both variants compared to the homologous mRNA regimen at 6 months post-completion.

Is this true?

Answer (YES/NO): NO